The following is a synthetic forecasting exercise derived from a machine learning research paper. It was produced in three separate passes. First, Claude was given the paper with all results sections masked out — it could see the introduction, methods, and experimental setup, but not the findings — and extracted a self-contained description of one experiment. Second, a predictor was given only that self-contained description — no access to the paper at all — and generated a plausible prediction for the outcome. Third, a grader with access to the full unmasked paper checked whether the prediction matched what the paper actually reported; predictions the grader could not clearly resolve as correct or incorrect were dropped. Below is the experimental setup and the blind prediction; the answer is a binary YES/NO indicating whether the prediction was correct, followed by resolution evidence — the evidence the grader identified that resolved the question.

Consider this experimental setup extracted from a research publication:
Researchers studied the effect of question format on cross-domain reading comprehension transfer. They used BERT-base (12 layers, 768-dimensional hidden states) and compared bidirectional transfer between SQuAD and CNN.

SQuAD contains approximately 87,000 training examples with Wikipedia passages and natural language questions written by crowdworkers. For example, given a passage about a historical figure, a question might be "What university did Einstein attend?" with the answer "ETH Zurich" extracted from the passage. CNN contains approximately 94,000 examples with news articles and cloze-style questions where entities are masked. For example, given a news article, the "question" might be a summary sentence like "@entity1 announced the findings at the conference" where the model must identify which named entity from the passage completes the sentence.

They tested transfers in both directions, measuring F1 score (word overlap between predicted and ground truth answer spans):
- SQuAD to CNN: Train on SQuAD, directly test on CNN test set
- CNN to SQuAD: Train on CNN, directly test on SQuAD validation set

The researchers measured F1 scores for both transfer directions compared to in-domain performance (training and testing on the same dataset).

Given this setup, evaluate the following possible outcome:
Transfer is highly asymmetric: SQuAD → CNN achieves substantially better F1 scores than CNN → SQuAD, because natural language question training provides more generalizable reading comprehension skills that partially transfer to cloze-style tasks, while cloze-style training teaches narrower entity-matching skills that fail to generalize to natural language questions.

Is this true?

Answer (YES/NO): NO